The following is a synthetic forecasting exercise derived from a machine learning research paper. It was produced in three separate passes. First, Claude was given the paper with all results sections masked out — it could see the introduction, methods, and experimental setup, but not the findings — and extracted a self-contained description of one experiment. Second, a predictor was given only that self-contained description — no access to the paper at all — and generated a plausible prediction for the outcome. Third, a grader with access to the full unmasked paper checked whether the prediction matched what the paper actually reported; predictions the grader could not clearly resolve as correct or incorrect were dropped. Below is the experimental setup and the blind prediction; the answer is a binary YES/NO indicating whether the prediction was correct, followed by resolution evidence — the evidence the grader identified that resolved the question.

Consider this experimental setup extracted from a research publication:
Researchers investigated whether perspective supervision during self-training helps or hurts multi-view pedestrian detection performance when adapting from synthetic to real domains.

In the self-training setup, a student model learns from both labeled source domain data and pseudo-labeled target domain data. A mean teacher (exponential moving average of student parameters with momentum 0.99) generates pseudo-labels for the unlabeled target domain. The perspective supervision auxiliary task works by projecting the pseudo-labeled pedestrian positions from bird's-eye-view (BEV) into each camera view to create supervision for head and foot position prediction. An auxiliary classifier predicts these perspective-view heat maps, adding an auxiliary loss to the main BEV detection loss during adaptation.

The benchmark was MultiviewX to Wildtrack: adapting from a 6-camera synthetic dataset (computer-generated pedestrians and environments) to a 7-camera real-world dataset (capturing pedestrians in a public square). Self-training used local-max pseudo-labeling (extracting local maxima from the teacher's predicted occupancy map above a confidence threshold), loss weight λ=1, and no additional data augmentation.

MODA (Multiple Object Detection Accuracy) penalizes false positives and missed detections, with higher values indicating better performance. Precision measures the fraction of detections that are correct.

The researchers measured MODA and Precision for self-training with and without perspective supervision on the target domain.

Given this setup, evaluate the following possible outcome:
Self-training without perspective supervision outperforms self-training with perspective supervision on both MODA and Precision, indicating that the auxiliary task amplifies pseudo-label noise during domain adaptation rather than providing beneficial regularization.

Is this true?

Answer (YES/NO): NO